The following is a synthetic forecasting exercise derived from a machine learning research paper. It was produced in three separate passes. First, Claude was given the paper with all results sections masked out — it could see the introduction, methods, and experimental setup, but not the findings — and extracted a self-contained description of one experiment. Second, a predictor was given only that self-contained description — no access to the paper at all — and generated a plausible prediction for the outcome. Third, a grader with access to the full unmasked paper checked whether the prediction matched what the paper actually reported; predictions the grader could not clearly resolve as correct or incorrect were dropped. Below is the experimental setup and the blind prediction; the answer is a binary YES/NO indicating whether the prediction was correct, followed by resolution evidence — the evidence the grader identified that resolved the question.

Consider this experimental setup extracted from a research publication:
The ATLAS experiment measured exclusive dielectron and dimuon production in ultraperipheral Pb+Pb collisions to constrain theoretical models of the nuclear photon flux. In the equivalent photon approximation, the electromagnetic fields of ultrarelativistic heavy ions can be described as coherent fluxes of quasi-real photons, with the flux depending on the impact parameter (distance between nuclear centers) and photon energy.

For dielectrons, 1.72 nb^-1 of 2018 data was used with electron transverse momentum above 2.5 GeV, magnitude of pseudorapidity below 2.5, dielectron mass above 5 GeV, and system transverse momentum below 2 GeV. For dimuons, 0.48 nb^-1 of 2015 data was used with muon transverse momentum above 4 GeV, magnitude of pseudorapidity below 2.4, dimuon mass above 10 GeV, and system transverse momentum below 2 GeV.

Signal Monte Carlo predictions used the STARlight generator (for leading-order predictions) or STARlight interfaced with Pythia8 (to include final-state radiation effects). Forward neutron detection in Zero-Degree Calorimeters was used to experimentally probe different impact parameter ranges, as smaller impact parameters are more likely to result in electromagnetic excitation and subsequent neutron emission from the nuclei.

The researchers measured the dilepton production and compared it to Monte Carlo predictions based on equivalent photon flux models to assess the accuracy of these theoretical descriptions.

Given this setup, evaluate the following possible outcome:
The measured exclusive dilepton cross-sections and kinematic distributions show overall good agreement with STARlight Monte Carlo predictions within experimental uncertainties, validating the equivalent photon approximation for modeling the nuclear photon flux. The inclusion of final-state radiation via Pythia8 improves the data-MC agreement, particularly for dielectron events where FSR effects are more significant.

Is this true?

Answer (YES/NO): NO